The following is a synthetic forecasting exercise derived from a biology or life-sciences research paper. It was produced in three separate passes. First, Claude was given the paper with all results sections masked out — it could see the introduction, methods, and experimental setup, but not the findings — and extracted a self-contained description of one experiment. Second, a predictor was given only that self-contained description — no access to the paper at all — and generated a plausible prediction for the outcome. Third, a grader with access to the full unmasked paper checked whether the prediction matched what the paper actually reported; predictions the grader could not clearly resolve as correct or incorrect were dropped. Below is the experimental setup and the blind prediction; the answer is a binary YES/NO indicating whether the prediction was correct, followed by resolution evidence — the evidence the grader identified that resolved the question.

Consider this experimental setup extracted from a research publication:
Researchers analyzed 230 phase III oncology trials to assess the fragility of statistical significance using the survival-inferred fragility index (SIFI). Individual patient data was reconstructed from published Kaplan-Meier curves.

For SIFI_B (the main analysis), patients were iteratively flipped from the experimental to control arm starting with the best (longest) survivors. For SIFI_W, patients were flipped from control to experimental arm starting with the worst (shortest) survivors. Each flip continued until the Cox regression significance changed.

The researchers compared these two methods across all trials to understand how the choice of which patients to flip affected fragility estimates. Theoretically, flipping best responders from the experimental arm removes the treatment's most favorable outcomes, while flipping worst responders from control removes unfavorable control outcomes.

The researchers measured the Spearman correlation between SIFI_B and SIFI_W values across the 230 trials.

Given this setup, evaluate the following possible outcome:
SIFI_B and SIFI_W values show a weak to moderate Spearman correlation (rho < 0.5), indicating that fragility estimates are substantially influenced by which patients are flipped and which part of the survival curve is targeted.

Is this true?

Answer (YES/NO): NO